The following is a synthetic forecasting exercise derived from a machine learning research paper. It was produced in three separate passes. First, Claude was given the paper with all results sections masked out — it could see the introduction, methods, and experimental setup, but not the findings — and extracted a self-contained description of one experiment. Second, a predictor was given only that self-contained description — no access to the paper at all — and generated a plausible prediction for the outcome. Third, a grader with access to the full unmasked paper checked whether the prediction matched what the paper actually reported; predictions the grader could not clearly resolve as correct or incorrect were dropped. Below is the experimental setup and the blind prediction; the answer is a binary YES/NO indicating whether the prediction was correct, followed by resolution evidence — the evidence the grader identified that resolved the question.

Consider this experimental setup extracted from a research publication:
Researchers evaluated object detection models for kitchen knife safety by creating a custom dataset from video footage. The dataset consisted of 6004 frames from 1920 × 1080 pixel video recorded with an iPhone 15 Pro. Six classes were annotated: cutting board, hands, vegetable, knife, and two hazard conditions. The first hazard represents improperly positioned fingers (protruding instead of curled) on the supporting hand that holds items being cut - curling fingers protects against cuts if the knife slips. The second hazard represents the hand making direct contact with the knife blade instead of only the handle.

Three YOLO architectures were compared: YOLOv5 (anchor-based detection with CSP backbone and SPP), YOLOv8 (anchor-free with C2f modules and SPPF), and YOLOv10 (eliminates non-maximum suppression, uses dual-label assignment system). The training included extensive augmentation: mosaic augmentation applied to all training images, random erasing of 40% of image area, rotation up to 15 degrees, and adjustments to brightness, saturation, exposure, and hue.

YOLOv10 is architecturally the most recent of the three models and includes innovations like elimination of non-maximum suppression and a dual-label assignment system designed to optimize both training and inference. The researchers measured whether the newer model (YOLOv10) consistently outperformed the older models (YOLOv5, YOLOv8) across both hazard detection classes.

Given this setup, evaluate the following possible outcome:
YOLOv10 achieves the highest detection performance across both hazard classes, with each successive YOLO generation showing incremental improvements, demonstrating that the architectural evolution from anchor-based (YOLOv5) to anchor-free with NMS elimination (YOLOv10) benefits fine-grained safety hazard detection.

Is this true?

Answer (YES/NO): NO